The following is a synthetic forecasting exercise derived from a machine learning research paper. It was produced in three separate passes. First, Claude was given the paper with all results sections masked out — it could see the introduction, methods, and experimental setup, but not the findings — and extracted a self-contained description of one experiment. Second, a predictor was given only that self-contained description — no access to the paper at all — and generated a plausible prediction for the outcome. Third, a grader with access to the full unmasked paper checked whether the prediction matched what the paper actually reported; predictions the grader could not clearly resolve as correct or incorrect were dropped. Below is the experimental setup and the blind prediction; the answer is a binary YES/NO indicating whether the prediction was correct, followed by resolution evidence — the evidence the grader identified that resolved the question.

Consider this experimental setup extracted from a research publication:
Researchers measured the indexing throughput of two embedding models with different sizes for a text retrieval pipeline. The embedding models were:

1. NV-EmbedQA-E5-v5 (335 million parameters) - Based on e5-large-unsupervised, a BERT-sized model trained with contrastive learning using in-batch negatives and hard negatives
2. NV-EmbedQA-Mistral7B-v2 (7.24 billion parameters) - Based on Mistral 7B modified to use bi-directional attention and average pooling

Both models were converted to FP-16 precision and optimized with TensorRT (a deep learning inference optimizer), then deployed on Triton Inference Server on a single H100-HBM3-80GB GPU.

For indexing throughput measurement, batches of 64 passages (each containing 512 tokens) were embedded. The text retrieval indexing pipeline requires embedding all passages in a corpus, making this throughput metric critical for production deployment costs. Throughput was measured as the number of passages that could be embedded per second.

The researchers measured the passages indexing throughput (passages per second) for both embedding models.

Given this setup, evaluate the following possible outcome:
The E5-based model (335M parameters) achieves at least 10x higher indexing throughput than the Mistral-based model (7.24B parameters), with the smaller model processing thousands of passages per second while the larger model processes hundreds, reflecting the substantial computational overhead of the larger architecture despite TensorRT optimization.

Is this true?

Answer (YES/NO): NO